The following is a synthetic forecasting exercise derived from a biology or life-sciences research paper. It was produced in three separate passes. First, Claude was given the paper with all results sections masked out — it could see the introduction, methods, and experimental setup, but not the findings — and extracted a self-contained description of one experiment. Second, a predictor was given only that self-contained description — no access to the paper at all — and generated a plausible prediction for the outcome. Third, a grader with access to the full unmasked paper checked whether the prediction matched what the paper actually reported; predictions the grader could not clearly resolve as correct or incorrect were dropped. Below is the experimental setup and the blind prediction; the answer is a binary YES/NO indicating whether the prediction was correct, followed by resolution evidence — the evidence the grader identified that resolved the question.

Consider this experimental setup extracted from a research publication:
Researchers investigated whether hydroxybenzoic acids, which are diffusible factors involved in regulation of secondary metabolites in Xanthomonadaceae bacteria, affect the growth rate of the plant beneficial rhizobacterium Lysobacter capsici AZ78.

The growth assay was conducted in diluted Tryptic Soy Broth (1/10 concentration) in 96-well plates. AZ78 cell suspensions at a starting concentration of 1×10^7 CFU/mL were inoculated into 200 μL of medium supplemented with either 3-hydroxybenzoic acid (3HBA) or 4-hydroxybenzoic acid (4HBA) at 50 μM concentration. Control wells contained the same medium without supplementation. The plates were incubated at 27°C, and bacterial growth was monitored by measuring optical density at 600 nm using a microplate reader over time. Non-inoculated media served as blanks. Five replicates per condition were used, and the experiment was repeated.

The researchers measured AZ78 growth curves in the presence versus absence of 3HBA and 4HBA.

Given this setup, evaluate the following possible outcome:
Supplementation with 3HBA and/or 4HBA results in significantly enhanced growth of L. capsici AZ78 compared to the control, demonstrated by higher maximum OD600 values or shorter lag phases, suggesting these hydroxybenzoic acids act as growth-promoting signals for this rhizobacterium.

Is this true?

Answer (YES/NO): NO